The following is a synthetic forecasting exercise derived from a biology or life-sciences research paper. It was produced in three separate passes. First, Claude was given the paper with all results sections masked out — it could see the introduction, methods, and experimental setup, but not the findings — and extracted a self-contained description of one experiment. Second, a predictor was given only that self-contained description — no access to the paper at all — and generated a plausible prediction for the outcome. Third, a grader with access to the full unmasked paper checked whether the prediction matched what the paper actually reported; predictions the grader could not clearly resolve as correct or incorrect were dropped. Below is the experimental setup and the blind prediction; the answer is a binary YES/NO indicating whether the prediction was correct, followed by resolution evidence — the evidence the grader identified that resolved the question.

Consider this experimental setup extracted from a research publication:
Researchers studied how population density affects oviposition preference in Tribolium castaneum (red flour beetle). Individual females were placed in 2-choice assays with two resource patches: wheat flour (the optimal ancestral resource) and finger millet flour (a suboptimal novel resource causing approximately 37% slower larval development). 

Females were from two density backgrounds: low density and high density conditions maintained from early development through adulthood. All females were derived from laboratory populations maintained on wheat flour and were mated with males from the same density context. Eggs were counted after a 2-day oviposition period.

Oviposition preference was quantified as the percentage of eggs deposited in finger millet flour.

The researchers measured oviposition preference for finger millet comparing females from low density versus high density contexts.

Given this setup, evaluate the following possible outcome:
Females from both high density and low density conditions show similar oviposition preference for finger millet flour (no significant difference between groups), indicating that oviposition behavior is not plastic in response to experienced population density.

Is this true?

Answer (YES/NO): NO